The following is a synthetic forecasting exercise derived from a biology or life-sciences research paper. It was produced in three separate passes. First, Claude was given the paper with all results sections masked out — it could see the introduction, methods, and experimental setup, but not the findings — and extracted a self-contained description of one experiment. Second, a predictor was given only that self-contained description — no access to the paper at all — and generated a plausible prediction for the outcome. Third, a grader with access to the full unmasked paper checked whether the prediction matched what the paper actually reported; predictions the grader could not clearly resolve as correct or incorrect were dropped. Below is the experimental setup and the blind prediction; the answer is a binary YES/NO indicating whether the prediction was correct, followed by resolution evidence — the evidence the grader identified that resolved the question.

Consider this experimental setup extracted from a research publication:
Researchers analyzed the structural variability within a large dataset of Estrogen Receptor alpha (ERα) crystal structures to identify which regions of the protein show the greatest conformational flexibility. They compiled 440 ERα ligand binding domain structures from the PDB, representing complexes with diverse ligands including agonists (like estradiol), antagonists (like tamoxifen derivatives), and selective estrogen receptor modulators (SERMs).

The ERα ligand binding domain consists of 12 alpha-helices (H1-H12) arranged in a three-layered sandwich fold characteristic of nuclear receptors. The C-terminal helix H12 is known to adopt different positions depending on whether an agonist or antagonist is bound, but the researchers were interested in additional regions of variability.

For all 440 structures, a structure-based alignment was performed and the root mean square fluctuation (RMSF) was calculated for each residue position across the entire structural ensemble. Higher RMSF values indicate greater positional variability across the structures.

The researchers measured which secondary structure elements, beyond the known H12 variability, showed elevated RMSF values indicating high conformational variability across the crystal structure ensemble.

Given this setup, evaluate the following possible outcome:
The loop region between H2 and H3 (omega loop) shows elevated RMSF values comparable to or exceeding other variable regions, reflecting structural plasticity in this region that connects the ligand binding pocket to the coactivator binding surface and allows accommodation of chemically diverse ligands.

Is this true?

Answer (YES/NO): YES